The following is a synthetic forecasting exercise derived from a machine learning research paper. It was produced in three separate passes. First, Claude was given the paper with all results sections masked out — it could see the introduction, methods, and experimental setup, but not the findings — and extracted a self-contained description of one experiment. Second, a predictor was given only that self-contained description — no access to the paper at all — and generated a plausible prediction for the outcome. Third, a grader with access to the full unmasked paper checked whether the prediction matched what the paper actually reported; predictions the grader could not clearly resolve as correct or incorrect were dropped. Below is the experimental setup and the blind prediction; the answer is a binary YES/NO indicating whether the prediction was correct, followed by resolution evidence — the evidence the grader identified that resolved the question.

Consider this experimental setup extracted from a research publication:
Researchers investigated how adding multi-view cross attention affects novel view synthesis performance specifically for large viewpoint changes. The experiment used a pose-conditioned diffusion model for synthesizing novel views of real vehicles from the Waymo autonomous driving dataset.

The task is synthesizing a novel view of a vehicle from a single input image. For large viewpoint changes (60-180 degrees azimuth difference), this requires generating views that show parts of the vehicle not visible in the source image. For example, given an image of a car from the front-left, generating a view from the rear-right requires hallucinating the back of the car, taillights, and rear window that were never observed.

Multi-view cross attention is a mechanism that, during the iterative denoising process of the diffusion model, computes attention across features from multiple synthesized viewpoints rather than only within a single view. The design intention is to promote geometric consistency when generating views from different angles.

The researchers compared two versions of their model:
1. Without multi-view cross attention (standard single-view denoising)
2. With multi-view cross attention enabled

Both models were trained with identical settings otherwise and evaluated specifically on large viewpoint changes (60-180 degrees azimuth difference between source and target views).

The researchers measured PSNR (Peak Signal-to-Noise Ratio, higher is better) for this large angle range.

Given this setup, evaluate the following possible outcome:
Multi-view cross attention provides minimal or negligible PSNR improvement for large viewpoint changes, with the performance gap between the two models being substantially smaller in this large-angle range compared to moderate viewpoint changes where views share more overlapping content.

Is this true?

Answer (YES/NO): NO